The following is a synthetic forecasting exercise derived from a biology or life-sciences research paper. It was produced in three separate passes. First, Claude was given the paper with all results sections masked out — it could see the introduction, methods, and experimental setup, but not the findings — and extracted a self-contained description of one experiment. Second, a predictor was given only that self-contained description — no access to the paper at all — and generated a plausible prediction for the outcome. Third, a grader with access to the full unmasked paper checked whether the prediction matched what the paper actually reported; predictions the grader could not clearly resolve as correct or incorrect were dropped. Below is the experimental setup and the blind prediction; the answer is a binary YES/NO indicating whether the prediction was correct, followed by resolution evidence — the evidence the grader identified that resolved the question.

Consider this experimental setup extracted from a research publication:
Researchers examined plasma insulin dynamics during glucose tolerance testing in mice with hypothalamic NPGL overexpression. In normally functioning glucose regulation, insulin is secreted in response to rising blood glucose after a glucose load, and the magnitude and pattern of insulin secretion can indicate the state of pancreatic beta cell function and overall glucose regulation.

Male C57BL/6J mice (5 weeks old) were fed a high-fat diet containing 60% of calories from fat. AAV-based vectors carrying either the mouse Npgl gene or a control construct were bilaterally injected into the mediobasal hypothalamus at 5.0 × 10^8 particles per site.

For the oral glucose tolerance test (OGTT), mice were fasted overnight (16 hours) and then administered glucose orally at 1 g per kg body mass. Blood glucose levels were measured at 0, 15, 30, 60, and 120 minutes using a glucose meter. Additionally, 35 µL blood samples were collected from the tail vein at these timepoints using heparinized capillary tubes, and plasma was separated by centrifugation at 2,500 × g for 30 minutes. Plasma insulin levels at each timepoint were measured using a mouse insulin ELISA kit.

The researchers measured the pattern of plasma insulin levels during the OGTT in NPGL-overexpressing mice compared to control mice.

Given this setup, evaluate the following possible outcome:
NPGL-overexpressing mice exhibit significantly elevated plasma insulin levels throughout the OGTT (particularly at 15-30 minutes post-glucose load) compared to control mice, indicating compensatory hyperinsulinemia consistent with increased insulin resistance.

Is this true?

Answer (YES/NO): NO